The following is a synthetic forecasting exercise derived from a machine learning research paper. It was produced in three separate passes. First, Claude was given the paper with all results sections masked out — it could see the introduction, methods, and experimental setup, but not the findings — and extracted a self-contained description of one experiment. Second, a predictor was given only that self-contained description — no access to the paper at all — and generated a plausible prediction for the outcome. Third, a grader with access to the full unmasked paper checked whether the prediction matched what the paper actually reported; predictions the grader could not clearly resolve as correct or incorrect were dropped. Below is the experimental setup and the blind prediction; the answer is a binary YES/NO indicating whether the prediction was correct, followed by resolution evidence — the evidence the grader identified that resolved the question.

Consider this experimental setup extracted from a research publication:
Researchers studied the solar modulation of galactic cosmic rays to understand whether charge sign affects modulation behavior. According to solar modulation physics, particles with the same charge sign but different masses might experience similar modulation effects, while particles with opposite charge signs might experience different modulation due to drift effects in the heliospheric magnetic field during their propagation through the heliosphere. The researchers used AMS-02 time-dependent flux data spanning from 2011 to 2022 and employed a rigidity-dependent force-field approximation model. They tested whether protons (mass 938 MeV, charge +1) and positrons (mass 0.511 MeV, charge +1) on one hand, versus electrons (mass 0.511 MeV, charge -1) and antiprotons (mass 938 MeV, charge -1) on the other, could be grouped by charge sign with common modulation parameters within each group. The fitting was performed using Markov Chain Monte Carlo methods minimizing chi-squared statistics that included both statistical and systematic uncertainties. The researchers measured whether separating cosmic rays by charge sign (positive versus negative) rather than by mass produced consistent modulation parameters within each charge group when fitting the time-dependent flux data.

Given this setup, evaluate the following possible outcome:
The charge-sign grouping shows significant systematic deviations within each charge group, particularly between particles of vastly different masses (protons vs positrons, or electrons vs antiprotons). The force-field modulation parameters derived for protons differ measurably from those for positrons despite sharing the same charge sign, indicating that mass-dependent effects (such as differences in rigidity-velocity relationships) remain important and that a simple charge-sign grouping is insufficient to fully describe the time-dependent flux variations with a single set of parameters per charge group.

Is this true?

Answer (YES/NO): NO